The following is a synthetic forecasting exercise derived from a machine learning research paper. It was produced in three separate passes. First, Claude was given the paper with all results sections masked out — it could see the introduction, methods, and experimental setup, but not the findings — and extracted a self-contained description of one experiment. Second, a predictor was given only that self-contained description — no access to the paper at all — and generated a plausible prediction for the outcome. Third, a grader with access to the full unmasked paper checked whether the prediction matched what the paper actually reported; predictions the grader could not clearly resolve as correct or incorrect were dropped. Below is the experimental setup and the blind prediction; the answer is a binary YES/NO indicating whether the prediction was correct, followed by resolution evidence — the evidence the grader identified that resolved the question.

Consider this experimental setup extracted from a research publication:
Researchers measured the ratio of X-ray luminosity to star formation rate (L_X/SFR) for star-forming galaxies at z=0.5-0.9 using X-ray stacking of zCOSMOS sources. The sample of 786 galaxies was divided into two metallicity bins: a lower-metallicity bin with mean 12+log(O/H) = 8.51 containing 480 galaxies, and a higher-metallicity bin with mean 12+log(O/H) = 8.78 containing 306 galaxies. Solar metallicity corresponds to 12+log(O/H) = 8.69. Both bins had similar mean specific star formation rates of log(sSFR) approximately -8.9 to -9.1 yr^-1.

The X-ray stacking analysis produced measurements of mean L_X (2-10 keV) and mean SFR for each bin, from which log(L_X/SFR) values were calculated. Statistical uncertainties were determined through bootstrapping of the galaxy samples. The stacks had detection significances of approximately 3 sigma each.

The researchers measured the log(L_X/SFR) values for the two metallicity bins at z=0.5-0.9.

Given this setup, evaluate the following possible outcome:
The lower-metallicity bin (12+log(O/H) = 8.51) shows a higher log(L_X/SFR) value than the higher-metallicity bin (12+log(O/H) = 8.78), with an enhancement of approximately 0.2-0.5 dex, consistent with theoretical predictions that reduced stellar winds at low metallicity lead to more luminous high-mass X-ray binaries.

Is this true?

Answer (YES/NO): NO